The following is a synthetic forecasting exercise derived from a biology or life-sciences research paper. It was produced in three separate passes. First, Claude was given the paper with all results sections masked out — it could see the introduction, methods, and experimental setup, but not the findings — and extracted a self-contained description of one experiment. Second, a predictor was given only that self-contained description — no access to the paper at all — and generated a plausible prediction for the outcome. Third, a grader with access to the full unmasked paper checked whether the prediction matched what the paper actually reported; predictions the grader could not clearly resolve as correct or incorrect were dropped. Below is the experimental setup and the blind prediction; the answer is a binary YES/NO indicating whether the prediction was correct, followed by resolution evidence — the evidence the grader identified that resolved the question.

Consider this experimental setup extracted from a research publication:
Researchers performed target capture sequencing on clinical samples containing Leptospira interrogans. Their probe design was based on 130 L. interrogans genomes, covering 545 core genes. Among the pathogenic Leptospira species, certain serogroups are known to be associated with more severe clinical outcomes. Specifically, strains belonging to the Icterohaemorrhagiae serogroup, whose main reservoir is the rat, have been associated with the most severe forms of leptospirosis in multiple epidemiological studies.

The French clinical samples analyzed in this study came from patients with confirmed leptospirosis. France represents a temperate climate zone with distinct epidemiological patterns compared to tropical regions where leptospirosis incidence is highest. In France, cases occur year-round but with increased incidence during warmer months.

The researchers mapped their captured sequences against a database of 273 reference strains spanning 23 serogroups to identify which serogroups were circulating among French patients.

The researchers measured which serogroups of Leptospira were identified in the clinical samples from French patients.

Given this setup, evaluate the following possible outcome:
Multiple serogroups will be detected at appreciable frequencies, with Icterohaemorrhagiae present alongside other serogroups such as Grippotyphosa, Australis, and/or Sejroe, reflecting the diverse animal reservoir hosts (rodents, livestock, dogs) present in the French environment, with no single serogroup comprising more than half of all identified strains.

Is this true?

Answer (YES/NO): NO